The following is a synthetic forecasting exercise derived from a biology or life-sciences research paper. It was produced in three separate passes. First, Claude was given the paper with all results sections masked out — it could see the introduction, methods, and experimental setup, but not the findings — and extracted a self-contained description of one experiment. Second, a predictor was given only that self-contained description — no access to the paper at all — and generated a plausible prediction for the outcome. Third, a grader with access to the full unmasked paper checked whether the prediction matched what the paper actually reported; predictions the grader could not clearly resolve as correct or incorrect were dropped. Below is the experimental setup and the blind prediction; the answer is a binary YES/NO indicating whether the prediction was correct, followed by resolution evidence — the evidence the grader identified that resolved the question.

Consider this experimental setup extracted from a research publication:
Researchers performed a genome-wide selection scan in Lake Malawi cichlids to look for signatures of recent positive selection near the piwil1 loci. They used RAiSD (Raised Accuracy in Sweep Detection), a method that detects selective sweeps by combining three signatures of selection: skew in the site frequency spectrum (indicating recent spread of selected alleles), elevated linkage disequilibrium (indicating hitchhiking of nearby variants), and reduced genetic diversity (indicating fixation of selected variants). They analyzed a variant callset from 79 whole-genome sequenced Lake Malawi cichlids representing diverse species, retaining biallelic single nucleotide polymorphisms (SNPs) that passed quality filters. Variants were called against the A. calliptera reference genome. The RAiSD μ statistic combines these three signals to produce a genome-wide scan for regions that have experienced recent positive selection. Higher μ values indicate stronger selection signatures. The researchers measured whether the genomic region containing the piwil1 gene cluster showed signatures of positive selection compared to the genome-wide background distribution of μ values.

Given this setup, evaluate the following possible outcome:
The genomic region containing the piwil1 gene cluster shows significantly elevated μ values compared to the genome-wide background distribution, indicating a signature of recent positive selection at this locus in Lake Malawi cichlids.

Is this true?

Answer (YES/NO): NO